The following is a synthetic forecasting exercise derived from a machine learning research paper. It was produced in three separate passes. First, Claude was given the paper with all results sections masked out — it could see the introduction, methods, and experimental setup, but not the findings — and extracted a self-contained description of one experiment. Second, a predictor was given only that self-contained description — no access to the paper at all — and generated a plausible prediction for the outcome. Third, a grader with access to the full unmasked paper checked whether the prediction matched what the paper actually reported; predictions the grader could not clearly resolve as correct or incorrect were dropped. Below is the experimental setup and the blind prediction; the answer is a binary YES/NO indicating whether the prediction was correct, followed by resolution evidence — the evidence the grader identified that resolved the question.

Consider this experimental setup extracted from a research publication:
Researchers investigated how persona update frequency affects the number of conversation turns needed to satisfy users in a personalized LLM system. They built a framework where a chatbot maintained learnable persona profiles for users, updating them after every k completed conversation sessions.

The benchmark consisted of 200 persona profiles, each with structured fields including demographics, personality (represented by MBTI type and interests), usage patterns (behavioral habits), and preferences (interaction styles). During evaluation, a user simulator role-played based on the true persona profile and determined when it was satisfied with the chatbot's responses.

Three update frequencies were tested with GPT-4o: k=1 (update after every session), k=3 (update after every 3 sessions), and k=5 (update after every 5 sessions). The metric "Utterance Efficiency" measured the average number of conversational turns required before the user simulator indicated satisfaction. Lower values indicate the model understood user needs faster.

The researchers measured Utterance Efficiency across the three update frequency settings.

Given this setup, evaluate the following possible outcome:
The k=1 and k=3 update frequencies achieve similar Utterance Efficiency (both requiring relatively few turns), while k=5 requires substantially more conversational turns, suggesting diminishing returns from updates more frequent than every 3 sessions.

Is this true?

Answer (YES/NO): NO